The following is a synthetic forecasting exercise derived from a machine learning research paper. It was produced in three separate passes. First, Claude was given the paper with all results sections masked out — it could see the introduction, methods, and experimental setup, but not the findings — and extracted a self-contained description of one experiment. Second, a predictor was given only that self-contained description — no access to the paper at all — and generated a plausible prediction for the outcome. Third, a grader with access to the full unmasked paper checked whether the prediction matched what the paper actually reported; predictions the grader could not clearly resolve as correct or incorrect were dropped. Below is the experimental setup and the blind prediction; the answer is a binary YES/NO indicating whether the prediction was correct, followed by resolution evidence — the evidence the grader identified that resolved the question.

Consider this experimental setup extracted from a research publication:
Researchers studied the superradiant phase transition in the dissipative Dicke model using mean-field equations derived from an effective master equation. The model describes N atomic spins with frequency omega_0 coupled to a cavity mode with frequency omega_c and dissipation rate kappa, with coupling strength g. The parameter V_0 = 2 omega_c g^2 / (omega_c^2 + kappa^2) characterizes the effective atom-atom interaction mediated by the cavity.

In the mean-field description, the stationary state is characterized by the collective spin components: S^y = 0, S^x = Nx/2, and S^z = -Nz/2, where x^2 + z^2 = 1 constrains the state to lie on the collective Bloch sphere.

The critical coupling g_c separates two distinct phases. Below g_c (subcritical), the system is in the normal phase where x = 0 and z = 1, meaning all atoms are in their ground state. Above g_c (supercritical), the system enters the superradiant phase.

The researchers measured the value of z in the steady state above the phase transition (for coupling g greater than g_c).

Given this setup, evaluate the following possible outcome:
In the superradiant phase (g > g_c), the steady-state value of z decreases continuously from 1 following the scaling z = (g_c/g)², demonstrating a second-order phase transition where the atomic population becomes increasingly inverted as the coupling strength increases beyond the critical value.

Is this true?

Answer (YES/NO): YES